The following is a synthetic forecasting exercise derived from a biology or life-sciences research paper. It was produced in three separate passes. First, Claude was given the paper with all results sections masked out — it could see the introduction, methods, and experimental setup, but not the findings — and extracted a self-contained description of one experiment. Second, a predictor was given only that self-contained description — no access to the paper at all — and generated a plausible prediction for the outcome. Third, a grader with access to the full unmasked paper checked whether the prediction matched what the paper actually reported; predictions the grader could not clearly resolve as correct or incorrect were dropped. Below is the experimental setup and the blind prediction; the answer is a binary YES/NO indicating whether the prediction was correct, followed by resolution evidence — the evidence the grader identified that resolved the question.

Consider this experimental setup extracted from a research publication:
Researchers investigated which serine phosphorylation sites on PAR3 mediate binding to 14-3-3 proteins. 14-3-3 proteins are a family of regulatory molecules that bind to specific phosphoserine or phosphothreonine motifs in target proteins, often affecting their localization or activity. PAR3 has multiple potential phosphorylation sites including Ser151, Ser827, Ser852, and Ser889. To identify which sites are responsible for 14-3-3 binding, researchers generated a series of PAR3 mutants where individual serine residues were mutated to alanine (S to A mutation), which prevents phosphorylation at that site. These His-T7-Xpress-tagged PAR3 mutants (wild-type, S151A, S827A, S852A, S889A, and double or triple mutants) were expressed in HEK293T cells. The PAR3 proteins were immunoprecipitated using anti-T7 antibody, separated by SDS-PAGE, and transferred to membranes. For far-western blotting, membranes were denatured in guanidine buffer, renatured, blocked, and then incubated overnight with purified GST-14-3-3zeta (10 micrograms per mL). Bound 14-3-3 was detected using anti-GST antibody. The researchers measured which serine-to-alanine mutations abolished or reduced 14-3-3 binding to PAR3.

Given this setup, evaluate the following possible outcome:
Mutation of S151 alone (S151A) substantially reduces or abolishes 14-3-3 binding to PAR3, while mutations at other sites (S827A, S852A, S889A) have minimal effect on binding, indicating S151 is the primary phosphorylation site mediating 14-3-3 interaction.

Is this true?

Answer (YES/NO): NO